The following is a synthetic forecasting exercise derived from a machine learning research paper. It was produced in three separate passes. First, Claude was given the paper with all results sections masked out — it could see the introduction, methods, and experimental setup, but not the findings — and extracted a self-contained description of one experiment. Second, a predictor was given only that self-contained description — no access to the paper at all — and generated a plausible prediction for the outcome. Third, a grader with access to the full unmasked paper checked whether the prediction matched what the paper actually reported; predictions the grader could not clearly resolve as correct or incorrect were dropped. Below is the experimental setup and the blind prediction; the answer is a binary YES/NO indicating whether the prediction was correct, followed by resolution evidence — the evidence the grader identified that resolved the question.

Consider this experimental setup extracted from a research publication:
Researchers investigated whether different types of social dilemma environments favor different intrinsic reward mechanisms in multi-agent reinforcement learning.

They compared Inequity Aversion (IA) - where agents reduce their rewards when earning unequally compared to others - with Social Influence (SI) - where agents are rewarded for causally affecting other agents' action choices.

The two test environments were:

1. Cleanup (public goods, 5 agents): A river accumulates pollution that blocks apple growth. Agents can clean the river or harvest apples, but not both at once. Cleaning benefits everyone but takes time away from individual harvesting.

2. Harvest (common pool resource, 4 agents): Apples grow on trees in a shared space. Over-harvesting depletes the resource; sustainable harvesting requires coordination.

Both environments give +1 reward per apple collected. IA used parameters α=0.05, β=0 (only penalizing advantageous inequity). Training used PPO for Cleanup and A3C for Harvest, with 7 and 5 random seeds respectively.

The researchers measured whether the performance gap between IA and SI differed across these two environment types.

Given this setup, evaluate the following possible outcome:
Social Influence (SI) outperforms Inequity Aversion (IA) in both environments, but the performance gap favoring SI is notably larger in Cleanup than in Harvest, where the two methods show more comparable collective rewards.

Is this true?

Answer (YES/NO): NO